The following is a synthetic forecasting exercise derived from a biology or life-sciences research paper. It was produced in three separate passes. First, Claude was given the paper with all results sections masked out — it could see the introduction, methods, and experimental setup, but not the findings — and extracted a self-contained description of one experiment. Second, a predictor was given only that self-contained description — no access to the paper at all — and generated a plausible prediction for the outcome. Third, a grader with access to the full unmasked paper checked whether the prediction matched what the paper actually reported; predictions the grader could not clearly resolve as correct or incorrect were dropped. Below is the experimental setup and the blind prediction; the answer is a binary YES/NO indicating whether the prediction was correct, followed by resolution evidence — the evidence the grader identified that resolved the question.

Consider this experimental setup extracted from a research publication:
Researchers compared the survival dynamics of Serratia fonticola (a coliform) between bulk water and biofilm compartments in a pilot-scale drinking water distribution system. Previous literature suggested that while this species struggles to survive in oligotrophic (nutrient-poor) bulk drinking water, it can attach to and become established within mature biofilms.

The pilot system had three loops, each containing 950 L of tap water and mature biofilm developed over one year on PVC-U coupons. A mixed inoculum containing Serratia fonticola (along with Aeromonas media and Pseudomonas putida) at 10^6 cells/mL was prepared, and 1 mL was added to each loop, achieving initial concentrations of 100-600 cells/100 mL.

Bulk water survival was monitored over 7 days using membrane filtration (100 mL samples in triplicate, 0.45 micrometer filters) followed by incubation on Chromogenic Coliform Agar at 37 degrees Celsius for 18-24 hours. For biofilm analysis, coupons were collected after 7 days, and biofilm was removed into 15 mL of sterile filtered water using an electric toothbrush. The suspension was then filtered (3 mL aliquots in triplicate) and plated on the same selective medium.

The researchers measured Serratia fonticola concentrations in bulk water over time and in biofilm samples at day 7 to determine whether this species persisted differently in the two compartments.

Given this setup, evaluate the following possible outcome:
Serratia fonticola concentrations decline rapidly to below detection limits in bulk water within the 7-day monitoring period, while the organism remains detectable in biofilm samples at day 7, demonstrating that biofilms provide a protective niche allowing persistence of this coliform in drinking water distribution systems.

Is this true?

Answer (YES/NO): NO